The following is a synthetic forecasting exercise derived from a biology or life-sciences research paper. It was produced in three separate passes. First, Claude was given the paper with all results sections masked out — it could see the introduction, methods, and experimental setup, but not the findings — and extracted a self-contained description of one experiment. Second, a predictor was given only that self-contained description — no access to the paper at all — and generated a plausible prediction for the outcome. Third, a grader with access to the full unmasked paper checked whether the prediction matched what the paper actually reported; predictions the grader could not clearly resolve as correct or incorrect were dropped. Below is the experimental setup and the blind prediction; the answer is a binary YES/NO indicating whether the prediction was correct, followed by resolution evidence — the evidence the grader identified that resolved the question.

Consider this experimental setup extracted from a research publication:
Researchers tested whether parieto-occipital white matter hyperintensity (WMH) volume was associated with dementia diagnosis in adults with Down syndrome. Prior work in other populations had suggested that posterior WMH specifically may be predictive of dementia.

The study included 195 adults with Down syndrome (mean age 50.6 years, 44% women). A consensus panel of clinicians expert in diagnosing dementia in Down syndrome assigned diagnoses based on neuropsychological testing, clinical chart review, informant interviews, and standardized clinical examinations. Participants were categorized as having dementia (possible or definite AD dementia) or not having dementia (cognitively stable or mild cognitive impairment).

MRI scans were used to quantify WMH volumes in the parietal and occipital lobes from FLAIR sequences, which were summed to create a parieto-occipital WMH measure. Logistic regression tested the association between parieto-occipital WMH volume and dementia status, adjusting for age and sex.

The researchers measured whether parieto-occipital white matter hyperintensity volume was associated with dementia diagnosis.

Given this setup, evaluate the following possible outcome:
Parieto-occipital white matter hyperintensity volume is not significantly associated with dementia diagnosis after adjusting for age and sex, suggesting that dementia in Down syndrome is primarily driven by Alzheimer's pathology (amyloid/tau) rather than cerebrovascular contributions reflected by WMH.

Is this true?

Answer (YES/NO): NO